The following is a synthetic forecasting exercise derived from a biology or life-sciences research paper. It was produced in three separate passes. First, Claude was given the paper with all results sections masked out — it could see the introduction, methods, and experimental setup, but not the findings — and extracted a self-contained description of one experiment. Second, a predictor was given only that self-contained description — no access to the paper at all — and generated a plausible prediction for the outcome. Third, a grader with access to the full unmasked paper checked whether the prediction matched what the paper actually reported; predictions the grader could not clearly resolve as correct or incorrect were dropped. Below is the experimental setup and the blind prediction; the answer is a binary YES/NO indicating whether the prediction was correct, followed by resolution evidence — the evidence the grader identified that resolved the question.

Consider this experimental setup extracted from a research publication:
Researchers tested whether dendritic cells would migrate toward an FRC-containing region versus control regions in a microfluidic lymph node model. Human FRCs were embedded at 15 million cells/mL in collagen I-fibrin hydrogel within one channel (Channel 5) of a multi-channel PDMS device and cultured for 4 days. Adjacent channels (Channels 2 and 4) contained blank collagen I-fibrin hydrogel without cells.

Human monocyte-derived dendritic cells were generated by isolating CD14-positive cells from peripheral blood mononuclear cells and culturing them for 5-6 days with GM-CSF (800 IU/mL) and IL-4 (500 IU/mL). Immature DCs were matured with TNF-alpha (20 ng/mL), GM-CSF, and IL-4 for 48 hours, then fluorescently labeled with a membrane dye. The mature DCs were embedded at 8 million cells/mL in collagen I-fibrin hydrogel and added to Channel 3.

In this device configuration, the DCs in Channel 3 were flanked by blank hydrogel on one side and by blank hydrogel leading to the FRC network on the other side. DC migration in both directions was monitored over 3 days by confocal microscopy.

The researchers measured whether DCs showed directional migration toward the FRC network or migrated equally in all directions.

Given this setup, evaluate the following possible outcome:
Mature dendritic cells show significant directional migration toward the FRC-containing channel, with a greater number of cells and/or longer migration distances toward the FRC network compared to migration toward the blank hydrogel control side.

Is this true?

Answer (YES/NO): YES